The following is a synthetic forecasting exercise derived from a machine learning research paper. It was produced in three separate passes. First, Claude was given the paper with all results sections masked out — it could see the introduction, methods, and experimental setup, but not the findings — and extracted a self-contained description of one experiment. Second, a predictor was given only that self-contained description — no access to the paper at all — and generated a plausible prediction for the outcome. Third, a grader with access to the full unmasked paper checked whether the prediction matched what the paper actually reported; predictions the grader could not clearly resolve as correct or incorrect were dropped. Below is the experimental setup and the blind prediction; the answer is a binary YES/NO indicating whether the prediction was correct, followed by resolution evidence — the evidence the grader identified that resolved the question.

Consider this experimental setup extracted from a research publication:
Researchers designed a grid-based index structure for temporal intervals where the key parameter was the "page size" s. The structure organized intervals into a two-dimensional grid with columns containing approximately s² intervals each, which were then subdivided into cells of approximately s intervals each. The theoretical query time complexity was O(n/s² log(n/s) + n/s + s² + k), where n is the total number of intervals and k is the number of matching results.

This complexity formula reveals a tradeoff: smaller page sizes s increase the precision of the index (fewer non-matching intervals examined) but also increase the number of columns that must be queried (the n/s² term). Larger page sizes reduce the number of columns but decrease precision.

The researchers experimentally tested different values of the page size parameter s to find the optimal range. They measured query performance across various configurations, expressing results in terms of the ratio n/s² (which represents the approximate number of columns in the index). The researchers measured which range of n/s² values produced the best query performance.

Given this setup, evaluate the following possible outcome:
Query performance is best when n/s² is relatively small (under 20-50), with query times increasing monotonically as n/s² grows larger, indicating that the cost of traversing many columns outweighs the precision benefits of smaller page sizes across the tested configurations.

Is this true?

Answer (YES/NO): NO